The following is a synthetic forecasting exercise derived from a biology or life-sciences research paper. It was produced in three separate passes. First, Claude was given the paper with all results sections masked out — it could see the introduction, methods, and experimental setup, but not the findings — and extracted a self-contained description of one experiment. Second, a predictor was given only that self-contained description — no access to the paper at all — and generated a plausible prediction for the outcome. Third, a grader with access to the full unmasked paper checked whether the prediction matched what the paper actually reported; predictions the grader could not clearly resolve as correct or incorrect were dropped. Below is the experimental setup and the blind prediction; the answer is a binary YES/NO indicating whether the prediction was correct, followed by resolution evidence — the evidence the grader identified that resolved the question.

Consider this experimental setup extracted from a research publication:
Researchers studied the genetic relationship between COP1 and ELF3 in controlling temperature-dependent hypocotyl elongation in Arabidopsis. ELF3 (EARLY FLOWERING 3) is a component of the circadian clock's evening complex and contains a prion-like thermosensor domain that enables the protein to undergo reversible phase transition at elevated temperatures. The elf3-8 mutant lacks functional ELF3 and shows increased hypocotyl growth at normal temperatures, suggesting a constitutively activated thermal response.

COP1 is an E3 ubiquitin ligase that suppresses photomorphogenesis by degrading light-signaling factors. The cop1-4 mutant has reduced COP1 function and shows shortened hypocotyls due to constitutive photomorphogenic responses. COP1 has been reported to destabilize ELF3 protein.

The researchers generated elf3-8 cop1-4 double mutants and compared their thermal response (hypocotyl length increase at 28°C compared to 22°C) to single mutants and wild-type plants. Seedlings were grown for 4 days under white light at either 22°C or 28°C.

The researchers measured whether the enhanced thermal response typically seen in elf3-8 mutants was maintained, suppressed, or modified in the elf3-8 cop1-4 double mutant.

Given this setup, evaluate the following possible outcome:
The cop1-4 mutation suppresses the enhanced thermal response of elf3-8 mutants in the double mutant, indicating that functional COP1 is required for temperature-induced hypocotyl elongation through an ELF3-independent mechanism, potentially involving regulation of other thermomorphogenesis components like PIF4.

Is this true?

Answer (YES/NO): YES